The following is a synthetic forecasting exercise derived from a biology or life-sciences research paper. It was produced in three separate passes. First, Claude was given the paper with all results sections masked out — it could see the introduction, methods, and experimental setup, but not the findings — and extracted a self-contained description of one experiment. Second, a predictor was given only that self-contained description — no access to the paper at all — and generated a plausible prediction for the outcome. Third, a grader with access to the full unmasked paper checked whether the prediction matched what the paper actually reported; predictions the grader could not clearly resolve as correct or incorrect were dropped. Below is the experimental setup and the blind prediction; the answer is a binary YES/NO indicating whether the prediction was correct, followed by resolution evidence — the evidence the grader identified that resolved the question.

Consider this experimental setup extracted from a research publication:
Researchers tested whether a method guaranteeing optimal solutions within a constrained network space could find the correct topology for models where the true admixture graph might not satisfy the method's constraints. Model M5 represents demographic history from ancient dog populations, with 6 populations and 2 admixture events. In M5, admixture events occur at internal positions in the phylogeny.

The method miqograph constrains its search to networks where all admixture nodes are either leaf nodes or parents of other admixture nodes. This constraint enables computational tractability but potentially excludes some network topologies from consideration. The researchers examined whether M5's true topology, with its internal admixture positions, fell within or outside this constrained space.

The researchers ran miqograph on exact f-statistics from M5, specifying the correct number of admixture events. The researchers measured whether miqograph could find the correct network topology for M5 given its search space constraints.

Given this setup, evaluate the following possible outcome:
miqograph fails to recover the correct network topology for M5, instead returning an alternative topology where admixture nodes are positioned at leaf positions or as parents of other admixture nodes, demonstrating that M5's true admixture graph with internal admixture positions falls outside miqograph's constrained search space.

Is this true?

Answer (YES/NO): NO